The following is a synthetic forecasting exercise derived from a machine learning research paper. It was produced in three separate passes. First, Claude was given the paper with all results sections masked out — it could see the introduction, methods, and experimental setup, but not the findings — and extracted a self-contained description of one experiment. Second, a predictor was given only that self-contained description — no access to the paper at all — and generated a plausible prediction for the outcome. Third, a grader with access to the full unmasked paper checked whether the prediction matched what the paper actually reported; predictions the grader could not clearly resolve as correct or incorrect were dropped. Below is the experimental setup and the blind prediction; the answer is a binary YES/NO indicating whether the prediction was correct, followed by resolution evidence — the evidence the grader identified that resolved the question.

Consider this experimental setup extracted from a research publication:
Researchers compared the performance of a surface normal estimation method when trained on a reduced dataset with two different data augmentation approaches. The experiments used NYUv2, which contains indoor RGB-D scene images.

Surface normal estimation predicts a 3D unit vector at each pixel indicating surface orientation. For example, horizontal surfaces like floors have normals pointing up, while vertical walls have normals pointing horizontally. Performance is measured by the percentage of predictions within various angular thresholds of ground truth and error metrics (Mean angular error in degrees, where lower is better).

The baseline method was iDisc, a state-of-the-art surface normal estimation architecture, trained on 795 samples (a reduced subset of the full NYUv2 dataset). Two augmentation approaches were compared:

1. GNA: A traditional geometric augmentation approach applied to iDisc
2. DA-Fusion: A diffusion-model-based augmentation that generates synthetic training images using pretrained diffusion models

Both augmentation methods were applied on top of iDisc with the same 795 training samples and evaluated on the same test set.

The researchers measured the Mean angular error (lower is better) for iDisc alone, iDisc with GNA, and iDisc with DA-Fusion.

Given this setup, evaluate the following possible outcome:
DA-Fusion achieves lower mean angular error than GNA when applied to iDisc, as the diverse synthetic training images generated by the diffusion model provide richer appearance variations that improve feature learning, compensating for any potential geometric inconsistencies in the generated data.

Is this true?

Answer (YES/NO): YES